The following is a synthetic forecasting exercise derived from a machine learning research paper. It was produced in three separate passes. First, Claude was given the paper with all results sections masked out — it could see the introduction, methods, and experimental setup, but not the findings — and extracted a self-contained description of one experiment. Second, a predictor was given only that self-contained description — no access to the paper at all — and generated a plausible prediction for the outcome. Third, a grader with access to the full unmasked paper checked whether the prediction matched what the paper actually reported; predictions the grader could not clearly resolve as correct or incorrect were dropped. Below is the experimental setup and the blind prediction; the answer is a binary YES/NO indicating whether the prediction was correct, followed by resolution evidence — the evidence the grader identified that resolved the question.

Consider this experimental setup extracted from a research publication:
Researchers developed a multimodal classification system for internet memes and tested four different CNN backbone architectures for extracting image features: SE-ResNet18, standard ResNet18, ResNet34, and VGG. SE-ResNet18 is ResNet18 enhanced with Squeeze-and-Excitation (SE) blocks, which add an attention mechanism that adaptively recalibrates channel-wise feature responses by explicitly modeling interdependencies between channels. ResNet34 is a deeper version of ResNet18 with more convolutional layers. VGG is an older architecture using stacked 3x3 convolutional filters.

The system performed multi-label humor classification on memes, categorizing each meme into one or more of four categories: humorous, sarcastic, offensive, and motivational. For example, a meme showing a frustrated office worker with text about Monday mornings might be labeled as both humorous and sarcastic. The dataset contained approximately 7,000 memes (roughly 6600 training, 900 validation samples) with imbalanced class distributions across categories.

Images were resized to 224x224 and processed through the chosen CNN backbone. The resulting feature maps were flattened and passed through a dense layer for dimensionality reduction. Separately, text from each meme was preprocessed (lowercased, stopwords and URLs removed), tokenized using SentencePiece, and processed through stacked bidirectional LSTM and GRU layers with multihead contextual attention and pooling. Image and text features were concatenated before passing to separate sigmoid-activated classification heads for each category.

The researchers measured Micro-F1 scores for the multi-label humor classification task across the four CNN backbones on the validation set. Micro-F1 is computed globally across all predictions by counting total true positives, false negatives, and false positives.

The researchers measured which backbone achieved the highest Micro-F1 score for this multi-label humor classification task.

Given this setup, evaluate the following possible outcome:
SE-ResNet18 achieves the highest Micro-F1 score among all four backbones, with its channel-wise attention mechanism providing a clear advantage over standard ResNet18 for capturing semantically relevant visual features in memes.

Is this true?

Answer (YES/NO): NO